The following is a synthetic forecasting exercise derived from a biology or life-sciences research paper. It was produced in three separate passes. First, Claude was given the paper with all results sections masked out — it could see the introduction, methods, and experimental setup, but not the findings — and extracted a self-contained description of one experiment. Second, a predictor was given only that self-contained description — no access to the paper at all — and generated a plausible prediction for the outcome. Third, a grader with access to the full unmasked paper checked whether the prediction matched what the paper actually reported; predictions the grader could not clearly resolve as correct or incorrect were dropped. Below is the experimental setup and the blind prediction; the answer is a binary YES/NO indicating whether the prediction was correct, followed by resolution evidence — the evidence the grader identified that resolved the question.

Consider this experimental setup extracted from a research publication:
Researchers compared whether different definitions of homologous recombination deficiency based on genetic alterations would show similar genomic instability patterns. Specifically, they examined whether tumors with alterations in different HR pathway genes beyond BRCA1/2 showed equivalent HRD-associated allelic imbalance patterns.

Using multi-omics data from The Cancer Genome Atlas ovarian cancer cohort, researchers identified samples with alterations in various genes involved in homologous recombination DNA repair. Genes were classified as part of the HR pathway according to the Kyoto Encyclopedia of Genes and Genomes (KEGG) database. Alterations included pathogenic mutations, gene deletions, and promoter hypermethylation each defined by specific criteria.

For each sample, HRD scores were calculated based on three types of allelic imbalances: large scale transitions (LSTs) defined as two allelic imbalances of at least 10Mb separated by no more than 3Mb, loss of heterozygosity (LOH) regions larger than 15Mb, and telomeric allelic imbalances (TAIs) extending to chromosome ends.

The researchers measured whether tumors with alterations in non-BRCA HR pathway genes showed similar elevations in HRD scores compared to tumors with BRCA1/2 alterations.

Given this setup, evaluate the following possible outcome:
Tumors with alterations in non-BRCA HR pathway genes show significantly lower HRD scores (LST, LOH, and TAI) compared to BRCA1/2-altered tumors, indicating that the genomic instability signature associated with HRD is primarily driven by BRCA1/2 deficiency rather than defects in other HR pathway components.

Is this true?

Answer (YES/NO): NO